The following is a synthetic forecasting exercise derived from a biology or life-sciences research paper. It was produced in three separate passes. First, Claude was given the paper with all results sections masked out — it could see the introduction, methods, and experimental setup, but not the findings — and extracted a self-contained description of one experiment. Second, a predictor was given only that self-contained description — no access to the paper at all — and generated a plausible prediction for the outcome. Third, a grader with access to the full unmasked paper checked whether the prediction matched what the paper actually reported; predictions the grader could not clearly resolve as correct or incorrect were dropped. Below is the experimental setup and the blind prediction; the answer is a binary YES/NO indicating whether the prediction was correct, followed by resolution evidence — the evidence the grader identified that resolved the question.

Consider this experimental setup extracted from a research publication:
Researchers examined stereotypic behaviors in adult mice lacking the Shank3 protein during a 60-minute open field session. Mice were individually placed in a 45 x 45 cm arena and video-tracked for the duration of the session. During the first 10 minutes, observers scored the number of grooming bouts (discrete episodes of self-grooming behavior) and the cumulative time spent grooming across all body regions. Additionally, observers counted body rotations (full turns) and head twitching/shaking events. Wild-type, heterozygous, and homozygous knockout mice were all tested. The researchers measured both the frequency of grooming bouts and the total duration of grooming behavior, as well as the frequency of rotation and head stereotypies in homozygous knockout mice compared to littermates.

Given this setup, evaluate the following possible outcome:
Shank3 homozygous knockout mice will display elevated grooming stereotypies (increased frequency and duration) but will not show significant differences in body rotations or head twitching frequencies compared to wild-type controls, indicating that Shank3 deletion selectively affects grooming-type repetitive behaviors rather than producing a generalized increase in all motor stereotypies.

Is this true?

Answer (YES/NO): NO